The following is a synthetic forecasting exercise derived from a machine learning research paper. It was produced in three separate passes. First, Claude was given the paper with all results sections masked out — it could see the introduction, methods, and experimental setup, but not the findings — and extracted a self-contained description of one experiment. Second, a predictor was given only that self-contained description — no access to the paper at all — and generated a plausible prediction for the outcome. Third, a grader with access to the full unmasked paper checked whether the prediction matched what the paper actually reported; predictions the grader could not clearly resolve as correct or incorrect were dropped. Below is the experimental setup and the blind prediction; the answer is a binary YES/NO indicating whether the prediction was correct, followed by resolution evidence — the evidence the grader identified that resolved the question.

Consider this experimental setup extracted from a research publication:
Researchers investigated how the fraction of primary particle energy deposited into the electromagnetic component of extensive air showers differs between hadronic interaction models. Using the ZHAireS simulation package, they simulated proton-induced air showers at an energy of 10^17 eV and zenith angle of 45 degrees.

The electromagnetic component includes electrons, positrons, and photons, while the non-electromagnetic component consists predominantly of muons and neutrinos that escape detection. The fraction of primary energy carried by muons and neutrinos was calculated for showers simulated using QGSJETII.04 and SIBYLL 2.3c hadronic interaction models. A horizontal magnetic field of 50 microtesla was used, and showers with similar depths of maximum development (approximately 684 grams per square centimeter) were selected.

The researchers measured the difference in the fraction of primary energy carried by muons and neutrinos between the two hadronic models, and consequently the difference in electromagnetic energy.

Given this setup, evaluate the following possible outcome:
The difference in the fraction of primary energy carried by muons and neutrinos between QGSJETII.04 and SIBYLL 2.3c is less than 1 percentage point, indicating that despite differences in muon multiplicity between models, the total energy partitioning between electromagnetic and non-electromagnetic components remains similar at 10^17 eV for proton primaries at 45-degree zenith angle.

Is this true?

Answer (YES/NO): YES